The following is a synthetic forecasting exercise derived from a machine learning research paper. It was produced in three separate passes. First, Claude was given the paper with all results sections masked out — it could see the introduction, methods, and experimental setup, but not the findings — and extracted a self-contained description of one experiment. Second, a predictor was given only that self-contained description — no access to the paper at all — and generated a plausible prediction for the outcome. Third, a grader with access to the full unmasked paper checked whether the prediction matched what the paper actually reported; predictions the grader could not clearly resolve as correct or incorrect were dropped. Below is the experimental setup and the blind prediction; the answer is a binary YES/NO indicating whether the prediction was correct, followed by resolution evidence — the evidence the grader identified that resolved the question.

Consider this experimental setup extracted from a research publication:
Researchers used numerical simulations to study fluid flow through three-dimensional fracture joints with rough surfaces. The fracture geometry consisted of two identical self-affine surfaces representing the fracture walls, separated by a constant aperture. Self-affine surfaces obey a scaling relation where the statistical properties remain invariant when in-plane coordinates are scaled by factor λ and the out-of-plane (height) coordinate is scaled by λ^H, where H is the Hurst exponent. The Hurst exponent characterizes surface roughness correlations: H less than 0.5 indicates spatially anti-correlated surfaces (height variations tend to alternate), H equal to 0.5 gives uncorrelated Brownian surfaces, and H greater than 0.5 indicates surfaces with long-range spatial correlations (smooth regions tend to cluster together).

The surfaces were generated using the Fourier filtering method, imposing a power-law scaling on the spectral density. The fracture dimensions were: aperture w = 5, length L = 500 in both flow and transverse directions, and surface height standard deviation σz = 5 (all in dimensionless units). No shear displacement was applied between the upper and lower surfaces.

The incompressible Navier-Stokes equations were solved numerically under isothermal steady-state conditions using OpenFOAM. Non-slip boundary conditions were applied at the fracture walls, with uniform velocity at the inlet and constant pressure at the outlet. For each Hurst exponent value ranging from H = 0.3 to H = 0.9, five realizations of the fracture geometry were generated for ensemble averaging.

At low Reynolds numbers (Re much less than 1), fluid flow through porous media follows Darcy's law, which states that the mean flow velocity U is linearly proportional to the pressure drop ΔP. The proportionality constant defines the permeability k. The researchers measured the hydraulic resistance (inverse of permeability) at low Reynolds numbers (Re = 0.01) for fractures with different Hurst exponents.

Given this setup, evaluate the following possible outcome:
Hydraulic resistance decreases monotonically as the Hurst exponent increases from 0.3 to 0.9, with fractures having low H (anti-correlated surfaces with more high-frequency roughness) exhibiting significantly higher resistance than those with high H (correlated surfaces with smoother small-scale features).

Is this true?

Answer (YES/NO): YES